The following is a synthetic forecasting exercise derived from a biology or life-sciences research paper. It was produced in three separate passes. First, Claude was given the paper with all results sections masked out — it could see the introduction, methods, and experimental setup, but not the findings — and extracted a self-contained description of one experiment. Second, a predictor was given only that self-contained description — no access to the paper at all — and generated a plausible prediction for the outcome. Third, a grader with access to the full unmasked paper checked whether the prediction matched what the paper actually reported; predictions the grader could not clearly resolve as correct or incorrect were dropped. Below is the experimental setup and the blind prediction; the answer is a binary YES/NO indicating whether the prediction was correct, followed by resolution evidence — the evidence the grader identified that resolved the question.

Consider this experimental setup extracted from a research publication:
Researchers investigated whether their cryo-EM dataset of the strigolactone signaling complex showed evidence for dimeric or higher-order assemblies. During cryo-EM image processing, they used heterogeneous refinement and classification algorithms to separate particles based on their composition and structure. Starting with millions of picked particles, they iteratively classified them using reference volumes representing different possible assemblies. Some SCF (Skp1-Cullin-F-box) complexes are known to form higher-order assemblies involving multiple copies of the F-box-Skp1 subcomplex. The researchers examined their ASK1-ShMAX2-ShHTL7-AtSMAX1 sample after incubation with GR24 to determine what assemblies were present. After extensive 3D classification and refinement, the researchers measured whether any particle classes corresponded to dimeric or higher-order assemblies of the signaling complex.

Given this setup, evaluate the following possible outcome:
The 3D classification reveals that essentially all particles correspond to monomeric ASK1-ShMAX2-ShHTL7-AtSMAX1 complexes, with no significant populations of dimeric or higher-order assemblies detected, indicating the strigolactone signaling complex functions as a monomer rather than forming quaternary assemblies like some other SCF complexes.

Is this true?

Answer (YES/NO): NO